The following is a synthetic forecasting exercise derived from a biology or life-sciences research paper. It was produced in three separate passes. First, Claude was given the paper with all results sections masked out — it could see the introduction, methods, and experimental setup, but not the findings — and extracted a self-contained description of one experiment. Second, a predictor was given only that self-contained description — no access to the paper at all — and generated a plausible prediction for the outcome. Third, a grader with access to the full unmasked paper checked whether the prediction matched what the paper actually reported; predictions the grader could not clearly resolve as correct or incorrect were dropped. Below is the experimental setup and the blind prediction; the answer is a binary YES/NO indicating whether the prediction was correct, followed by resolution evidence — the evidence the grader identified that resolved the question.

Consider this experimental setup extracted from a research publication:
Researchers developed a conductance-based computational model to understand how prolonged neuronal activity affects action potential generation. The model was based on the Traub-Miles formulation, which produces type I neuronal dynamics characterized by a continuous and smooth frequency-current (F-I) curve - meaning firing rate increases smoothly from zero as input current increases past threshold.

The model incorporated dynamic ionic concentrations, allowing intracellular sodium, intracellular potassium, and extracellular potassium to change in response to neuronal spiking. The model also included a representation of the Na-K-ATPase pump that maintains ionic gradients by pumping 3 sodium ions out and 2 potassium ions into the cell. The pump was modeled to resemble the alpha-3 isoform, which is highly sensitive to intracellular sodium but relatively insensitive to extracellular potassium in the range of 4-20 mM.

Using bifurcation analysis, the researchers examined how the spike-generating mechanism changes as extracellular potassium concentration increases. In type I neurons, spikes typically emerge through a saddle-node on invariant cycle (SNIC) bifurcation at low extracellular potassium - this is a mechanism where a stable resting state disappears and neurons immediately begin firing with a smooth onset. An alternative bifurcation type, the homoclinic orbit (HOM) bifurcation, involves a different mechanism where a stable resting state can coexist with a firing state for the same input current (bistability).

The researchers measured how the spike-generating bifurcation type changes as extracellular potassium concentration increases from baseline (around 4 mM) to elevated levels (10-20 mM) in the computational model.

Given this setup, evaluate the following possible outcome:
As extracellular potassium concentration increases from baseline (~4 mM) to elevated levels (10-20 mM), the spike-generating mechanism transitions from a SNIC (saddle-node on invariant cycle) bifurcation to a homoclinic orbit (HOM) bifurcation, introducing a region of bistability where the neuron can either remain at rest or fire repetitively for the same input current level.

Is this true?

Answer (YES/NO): YES